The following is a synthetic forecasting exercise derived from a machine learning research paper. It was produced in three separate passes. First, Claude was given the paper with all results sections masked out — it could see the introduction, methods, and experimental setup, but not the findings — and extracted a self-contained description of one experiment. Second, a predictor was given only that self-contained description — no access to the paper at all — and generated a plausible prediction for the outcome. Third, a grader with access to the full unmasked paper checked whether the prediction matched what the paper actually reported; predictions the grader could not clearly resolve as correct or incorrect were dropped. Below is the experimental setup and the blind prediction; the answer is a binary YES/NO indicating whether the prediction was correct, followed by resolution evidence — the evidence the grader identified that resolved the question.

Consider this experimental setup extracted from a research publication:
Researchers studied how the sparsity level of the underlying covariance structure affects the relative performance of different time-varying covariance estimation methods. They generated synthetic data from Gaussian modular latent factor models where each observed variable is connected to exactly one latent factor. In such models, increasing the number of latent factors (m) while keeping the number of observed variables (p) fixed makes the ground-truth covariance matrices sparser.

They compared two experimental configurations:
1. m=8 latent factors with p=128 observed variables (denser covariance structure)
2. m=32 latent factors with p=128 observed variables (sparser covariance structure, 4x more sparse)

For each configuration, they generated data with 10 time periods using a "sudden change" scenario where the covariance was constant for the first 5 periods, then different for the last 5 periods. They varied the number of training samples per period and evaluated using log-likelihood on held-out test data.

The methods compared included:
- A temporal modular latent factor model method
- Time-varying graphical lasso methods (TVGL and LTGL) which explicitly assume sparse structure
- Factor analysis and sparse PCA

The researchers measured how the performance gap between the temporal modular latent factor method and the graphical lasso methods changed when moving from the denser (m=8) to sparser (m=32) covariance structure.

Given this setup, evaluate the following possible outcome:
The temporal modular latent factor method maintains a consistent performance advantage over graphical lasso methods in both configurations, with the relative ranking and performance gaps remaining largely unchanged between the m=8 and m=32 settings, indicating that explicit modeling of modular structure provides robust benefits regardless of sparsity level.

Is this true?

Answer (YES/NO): NO